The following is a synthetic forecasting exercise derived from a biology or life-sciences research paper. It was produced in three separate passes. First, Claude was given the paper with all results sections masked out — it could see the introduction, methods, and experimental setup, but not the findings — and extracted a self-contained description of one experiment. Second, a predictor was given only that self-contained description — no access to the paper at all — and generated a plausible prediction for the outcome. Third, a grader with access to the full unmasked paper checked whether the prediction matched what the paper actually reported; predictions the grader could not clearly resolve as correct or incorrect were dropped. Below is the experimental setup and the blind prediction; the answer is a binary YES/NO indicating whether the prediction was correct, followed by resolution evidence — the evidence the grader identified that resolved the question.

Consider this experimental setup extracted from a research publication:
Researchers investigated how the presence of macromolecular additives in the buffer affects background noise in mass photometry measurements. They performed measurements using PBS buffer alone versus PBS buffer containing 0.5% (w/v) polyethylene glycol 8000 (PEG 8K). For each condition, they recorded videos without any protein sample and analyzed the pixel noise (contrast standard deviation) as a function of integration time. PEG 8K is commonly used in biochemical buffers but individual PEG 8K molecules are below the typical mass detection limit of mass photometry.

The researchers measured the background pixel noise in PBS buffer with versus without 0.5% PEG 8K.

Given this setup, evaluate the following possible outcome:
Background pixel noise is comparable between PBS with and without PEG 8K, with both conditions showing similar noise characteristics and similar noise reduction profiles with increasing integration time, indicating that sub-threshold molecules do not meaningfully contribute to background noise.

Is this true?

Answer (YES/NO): NO